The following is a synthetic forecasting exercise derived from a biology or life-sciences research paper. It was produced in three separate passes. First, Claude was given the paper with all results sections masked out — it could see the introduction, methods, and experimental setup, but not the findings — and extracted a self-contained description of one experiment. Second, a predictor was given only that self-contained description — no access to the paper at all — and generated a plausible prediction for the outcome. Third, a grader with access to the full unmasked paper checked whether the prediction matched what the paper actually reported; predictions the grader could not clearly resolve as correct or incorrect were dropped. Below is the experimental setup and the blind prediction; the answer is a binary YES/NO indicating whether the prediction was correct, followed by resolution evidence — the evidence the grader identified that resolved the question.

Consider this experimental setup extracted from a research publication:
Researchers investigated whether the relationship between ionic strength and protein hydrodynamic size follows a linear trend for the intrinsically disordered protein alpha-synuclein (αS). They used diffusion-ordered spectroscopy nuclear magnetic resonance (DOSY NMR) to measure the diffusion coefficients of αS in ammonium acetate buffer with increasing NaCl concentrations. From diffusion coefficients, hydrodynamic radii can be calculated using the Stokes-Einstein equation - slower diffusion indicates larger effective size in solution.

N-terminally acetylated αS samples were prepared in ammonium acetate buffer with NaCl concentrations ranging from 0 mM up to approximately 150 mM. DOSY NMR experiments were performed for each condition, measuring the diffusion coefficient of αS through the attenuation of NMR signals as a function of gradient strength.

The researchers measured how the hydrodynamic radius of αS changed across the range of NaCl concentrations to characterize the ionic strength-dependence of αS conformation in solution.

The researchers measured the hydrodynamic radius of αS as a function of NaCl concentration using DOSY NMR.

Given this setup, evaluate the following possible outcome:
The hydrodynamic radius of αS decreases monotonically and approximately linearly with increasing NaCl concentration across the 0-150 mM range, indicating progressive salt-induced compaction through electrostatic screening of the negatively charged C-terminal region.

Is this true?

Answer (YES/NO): NO